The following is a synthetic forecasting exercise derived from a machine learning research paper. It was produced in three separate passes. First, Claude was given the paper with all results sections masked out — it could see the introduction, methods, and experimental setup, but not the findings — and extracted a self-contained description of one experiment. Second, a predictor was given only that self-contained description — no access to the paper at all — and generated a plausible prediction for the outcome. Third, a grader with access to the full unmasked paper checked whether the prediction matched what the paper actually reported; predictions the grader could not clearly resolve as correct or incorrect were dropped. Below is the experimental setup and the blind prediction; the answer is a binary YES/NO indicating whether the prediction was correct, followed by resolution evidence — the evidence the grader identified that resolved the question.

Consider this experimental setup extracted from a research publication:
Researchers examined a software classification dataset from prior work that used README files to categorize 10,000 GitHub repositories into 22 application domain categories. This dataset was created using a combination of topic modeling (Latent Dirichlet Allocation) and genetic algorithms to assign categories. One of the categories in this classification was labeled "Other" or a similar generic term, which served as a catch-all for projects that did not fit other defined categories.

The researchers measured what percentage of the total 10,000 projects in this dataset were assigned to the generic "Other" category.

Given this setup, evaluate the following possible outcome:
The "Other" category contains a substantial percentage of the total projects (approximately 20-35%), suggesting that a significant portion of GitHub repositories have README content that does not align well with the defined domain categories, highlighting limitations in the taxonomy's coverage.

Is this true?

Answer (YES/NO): NO